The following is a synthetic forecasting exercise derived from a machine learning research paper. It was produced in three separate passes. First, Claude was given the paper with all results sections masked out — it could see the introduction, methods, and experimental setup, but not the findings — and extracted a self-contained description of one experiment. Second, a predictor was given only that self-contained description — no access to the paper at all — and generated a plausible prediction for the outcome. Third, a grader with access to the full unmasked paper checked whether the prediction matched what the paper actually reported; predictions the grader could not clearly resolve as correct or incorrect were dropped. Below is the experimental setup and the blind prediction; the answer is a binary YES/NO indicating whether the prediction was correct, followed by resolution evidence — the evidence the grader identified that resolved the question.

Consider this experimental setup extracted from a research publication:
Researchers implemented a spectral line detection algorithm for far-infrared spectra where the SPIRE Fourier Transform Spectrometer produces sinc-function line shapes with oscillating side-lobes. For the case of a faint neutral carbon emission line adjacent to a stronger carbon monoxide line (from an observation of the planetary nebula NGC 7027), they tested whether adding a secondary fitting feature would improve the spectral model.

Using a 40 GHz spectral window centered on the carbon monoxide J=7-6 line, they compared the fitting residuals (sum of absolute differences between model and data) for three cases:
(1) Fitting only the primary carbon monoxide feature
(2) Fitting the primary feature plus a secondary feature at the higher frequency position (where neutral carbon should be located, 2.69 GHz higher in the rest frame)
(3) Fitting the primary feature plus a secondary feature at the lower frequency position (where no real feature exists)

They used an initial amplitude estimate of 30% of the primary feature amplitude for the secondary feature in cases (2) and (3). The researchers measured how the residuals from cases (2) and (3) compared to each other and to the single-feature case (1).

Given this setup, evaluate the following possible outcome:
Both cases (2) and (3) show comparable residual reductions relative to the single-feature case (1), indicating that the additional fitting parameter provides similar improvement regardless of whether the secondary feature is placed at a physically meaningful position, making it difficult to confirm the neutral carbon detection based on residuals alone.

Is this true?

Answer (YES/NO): NO